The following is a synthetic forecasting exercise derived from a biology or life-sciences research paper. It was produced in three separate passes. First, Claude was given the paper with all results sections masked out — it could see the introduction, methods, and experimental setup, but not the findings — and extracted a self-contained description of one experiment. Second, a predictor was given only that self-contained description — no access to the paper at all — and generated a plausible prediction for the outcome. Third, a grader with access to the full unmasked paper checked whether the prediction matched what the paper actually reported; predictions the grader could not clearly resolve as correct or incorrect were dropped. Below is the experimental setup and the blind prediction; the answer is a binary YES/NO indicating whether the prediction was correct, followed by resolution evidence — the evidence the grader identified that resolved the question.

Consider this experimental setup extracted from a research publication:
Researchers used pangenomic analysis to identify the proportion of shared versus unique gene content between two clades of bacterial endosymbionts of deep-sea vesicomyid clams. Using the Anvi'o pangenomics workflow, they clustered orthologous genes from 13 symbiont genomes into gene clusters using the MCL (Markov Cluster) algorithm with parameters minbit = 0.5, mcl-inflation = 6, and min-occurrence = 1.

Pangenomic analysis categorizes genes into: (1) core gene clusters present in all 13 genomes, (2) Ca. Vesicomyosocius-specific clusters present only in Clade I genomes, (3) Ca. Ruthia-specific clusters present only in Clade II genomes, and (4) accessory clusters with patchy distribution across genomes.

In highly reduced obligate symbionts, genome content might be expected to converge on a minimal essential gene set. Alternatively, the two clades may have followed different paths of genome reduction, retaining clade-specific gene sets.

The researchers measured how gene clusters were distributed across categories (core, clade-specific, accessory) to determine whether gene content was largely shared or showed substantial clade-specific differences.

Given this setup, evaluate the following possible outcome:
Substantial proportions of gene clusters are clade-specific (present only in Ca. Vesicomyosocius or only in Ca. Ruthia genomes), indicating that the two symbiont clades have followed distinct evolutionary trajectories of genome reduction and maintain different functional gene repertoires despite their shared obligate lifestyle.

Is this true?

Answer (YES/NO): NO